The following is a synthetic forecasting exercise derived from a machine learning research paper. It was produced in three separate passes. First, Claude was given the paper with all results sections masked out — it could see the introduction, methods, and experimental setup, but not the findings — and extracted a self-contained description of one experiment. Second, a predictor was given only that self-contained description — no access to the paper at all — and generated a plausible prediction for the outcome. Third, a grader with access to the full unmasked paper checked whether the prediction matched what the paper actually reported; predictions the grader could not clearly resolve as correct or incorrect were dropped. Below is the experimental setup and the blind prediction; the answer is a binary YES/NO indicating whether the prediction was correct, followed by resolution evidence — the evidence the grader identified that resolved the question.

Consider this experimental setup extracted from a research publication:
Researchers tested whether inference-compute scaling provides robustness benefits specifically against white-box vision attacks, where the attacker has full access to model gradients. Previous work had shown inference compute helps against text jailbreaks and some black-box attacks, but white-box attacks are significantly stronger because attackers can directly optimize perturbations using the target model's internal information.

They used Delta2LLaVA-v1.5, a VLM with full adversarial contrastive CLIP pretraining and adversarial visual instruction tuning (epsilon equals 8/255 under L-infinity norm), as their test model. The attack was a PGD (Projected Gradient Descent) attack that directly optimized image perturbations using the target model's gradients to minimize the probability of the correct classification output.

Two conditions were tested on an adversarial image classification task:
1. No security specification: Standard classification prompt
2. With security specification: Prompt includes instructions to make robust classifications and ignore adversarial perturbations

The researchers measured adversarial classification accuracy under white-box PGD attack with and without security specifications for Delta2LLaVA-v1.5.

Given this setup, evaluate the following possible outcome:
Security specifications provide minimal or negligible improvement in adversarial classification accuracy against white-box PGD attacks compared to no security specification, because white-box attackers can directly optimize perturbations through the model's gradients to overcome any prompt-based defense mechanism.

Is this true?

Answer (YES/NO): NO